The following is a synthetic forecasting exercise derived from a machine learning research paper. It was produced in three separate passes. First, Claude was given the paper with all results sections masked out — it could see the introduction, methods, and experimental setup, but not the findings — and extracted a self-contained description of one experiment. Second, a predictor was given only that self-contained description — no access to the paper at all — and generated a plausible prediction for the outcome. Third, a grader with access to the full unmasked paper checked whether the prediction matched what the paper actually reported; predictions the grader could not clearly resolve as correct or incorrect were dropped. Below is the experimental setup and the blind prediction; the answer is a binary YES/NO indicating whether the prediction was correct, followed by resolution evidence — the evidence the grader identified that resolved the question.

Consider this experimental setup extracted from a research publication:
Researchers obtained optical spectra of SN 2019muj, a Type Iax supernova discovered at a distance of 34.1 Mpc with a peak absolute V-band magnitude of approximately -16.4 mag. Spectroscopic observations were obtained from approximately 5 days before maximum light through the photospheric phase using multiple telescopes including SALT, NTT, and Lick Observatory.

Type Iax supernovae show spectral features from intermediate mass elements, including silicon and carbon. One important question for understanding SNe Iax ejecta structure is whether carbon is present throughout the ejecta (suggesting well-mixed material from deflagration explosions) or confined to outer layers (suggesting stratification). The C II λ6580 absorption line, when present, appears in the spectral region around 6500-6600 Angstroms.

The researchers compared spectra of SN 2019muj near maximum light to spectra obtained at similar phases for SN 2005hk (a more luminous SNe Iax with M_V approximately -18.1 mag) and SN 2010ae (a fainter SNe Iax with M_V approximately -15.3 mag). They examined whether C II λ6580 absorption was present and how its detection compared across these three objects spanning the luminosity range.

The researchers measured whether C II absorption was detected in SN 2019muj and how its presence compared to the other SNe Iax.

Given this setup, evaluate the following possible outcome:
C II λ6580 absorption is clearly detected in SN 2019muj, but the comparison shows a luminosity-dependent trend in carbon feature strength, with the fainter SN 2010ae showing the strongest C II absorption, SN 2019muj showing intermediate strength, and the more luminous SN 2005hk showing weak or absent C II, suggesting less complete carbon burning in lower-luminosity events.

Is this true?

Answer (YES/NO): NO